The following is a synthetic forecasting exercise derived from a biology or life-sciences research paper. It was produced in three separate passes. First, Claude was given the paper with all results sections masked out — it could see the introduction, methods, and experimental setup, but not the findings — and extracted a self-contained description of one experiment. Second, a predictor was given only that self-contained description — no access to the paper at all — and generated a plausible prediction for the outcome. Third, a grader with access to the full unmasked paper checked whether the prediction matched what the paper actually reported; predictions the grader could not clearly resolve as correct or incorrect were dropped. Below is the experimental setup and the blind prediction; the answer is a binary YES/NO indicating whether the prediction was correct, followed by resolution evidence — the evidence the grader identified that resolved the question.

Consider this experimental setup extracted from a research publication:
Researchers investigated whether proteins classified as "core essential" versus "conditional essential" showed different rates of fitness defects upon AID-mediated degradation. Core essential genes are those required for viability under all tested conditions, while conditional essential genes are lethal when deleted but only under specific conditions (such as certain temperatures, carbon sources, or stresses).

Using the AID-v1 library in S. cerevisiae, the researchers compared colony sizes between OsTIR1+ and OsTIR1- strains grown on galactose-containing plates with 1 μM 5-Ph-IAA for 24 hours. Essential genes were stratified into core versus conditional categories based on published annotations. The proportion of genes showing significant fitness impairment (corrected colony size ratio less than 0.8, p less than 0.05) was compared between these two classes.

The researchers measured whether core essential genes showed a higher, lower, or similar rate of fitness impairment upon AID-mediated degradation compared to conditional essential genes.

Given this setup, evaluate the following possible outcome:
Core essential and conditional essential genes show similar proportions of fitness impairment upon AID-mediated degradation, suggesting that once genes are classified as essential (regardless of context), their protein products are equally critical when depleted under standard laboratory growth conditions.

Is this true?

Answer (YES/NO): NO